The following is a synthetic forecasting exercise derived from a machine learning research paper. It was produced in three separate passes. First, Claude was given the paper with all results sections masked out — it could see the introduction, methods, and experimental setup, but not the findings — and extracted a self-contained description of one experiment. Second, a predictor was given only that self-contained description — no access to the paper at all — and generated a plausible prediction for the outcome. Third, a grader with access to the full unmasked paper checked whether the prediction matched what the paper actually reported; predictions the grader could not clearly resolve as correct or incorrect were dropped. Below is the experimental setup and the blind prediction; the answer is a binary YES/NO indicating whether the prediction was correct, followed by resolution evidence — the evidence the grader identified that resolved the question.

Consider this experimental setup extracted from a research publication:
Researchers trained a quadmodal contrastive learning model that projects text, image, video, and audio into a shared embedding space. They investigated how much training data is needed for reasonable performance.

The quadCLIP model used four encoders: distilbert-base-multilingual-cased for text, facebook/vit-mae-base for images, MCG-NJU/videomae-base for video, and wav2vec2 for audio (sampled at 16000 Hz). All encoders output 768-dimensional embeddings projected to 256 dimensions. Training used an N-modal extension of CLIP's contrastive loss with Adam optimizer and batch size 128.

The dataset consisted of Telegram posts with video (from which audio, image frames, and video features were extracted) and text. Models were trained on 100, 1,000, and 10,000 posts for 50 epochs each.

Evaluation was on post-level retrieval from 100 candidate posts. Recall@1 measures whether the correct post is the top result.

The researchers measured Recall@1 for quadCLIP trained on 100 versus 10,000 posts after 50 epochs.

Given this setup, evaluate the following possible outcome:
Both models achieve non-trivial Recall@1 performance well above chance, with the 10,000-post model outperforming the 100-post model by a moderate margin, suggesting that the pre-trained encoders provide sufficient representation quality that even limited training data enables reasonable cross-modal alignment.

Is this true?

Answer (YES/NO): NO